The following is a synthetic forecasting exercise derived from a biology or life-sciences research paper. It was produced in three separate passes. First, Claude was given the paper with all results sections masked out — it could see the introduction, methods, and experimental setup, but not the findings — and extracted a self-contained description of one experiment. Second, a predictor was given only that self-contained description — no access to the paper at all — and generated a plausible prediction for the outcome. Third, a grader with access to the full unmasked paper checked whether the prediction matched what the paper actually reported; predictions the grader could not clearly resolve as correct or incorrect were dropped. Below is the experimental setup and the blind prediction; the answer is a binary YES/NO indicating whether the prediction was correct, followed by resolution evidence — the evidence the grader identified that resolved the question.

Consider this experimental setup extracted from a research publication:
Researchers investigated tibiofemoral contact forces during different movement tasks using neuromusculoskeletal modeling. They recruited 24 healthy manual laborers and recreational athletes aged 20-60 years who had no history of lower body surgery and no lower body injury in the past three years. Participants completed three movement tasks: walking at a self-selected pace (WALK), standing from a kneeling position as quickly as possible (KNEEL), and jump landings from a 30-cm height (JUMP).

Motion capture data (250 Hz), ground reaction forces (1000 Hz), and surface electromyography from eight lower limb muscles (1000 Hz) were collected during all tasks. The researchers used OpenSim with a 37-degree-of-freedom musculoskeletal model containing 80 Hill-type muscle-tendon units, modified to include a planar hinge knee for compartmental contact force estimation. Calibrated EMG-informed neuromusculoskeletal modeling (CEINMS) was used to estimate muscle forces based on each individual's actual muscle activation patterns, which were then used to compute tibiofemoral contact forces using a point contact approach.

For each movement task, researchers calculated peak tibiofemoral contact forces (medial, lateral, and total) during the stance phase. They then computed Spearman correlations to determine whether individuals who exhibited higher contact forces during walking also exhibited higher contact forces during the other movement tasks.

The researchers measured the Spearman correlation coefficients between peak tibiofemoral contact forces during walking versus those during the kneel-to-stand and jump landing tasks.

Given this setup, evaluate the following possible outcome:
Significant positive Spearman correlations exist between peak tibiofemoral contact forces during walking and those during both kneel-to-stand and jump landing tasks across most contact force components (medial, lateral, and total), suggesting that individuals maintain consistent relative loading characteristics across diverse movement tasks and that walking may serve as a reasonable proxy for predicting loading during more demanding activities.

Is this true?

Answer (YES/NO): NO